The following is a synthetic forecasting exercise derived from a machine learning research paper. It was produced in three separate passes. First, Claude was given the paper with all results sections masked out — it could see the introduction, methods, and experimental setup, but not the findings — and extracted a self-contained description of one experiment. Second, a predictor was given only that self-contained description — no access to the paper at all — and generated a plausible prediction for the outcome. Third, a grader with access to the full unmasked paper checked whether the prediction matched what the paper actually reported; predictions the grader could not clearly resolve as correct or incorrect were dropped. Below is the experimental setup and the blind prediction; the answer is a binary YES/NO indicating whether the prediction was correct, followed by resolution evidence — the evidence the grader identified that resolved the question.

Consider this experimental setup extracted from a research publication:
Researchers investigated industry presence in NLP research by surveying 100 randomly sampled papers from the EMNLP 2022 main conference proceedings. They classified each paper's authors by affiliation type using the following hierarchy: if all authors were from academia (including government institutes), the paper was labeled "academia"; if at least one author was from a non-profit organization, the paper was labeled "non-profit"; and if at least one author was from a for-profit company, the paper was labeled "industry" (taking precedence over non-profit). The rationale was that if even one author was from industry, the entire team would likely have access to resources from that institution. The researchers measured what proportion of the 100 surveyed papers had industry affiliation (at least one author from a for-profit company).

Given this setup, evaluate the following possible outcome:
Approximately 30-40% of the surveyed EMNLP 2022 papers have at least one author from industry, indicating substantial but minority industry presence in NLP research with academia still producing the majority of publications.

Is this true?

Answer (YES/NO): NO